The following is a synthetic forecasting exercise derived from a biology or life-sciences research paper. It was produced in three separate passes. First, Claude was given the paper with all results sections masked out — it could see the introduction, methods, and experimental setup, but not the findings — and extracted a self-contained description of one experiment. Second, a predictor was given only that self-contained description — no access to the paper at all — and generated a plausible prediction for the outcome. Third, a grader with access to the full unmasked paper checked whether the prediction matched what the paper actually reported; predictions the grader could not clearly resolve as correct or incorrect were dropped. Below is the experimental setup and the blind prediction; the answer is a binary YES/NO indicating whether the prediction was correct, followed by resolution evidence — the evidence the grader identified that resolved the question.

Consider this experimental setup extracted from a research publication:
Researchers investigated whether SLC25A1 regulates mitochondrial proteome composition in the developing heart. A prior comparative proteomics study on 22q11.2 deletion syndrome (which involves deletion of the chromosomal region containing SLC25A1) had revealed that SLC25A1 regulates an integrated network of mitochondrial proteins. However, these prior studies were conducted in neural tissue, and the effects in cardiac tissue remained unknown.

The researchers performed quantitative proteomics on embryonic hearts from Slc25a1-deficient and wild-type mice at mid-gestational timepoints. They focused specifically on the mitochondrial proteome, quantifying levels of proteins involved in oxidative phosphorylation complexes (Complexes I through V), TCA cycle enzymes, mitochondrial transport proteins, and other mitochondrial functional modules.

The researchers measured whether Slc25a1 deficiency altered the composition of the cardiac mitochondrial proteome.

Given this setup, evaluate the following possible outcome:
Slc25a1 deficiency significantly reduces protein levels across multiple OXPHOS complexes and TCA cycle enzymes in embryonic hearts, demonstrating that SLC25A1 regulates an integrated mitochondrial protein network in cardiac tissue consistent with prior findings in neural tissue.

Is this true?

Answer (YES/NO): NO